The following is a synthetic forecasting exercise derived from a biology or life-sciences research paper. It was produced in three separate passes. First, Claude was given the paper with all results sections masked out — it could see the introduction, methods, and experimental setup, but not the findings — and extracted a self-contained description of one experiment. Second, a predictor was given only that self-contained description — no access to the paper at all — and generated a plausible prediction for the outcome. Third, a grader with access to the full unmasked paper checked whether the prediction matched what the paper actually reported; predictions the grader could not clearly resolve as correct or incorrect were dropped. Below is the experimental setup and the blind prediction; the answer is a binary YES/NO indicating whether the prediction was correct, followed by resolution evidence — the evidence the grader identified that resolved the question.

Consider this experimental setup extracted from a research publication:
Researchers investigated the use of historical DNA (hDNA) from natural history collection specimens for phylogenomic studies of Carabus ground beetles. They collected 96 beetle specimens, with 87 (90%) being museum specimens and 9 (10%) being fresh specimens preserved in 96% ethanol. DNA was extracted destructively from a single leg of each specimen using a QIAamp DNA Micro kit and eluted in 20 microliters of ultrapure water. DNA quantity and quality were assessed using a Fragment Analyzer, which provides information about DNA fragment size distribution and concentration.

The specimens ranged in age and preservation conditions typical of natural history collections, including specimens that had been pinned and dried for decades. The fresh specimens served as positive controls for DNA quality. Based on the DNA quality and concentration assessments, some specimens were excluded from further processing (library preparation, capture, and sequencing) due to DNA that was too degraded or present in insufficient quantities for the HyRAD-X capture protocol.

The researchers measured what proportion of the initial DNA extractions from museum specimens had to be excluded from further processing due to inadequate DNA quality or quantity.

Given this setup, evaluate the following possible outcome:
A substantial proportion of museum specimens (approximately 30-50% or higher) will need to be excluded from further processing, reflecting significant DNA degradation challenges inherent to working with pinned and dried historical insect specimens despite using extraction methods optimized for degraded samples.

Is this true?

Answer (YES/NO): YES